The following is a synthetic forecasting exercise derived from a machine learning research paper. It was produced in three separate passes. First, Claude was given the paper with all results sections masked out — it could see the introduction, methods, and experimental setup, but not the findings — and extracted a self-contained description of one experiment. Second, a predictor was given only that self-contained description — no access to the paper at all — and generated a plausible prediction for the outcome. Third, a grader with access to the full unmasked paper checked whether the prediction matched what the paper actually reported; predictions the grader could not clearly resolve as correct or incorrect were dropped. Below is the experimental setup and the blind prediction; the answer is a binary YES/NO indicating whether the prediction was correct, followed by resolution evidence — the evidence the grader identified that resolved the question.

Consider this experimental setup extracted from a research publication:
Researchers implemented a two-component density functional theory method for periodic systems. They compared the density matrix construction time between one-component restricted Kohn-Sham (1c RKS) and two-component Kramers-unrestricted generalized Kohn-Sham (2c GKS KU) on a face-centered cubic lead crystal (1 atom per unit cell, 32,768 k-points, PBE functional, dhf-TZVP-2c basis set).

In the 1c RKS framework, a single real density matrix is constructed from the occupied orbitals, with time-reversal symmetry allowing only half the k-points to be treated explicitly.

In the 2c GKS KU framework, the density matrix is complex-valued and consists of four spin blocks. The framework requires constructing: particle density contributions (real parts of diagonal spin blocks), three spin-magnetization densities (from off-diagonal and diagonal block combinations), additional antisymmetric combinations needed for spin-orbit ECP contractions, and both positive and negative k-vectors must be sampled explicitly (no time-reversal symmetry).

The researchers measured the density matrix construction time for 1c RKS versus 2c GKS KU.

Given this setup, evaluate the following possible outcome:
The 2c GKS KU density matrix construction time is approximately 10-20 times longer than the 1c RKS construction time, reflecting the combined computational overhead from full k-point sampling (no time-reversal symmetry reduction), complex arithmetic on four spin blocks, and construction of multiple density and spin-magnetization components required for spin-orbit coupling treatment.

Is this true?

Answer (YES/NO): NO